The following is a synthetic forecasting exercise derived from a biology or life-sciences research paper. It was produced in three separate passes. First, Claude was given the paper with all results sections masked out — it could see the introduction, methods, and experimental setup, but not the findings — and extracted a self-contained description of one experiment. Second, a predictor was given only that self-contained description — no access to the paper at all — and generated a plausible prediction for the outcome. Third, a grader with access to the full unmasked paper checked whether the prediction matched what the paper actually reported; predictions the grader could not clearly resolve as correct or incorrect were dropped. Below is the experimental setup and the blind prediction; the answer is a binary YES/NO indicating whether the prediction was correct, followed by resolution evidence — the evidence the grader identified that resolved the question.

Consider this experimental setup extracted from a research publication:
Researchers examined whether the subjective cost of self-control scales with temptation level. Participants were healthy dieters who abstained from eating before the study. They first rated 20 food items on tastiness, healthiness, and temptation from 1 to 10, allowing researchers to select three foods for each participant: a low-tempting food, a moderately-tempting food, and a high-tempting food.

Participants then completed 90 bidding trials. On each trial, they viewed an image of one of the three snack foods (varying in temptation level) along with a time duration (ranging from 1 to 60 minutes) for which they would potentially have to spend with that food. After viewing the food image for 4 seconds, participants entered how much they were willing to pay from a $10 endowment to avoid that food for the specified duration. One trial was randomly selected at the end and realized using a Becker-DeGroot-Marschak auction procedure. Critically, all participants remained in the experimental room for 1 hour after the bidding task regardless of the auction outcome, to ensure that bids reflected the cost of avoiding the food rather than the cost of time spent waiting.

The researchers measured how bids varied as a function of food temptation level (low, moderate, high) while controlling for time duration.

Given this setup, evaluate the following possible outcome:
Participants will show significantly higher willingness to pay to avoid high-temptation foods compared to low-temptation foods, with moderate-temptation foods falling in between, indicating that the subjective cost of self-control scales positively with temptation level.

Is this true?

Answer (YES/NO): YES